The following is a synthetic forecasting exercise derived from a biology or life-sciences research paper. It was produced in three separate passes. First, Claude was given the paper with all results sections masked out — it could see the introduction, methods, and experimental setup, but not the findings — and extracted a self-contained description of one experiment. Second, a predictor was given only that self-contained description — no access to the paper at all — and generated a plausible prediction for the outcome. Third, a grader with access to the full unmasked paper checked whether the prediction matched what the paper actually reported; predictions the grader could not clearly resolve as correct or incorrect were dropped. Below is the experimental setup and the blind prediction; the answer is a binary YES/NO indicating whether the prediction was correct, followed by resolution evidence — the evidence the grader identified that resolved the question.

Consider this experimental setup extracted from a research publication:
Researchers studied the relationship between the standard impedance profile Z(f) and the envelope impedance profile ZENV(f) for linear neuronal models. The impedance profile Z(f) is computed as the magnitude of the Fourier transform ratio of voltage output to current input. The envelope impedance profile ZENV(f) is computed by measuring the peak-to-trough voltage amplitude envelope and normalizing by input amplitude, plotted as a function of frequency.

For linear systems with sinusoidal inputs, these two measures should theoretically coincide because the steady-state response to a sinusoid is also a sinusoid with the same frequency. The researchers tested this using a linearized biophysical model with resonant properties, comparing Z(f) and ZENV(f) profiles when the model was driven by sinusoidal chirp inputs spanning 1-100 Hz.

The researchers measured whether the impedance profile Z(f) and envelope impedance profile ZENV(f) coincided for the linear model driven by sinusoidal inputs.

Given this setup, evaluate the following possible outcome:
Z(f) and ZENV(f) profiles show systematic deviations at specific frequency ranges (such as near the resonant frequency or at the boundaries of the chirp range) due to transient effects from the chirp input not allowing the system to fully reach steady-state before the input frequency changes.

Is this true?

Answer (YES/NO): NO